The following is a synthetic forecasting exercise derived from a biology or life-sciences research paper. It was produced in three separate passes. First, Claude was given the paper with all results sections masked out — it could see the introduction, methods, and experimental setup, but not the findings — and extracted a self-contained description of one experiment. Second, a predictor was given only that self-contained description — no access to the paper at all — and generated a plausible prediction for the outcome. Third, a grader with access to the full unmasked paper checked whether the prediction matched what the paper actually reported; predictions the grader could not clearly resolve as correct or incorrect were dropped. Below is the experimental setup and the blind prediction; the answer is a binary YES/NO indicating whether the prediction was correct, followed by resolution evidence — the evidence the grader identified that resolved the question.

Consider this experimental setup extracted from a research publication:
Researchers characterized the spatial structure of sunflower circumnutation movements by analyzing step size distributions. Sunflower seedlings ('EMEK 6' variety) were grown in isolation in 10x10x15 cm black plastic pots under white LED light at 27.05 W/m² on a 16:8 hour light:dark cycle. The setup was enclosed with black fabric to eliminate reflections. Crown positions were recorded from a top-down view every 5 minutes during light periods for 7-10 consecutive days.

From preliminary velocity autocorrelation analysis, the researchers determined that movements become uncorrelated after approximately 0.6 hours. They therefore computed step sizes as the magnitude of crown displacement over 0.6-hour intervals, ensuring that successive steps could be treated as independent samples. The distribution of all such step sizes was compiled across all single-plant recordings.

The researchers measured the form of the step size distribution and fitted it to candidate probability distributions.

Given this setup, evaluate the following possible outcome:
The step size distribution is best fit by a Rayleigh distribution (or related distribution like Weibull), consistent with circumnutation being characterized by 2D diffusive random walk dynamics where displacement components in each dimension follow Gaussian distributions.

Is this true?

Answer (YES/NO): NO